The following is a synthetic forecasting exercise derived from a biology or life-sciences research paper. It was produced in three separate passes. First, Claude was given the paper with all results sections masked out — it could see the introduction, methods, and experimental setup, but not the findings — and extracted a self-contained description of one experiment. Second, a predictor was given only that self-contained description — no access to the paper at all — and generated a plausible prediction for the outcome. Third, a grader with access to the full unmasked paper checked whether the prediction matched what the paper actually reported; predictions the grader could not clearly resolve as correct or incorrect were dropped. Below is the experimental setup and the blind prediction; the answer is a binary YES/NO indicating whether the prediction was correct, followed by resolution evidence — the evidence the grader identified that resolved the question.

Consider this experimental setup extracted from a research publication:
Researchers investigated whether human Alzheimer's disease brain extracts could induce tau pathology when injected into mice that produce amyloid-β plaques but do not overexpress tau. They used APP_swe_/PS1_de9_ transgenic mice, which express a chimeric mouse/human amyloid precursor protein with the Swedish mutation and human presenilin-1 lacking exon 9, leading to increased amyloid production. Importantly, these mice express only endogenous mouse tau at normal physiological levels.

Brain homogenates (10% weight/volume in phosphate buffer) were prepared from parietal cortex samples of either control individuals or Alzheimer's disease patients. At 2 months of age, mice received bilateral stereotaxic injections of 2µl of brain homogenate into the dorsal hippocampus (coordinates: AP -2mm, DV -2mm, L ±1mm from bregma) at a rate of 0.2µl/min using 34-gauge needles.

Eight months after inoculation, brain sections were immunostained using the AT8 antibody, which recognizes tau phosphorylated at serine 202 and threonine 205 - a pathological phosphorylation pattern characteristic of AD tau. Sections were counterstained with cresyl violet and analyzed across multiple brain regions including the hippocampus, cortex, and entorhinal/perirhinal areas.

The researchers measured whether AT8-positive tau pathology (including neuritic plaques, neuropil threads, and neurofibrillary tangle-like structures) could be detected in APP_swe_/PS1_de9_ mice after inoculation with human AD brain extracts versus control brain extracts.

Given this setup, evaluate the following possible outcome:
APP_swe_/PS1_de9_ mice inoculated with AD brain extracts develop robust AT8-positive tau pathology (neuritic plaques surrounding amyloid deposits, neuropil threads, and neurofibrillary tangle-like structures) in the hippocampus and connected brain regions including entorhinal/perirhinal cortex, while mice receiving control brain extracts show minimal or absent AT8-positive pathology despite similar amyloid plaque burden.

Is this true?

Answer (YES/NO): NO